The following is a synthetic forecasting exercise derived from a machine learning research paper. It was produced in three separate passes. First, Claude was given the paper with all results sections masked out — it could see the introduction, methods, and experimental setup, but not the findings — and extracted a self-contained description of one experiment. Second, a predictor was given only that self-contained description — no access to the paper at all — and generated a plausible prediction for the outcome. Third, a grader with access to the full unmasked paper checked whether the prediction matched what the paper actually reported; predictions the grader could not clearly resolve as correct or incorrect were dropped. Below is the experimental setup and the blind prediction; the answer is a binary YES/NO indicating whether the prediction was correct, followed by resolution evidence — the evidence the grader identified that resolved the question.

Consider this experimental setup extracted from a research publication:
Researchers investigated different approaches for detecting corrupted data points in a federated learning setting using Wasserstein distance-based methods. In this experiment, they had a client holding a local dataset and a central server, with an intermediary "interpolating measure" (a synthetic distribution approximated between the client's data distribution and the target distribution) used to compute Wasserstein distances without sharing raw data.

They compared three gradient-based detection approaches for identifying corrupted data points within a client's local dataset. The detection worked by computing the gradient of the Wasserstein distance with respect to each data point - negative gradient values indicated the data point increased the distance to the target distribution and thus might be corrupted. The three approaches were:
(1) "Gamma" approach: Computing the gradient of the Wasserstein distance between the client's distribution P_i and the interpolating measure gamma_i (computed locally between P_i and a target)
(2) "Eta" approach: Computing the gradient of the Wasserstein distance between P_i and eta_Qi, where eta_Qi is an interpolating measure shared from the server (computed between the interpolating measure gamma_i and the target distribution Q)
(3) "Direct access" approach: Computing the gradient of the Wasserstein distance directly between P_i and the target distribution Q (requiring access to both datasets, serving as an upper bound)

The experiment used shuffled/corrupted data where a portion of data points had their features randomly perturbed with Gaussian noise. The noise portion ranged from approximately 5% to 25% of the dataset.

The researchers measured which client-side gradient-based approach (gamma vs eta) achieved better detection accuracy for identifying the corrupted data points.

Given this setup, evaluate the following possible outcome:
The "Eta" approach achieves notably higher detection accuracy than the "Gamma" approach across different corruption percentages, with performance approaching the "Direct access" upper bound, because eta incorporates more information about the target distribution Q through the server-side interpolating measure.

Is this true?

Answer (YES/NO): YES